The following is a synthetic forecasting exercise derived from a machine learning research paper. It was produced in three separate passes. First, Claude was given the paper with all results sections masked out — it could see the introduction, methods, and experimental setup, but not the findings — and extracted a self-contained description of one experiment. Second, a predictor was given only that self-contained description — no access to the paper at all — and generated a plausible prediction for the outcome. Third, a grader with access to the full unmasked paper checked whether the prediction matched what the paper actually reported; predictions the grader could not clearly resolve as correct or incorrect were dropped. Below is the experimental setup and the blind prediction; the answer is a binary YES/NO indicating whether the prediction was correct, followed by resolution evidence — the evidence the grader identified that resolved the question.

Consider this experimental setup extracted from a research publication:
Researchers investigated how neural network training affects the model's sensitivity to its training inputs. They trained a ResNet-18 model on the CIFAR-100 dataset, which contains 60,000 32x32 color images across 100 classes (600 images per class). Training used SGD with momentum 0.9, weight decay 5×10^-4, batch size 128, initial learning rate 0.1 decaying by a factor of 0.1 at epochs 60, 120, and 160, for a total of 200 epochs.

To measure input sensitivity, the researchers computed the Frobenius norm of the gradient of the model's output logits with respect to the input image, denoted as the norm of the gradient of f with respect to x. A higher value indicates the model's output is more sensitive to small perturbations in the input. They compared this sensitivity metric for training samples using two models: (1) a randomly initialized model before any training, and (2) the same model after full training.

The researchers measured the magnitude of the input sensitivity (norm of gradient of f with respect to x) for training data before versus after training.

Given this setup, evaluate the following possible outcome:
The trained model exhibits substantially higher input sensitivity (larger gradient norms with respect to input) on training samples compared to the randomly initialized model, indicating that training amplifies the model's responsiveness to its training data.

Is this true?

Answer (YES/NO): YES